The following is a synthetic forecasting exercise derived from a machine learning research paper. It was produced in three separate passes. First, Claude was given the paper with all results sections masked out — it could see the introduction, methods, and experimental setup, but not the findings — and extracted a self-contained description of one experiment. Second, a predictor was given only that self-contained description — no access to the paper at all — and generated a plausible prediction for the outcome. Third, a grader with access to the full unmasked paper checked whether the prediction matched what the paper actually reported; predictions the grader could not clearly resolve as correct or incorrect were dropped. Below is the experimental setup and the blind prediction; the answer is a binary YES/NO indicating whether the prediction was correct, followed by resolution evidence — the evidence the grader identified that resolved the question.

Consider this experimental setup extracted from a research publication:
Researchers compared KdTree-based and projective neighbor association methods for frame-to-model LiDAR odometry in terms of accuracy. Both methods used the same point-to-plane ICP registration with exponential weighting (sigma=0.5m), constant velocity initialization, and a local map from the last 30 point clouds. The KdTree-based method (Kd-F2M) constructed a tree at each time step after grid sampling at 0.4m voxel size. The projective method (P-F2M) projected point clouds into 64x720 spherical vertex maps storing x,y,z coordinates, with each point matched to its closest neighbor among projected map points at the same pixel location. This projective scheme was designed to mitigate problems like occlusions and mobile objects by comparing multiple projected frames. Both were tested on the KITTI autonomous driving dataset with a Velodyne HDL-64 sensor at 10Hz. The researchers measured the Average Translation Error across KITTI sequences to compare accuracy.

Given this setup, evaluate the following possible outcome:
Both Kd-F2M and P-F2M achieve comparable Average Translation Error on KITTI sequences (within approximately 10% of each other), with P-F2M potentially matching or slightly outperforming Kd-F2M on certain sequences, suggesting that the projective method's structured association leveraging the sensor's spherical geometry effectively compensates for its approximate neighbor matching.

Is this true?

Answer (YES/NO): NO